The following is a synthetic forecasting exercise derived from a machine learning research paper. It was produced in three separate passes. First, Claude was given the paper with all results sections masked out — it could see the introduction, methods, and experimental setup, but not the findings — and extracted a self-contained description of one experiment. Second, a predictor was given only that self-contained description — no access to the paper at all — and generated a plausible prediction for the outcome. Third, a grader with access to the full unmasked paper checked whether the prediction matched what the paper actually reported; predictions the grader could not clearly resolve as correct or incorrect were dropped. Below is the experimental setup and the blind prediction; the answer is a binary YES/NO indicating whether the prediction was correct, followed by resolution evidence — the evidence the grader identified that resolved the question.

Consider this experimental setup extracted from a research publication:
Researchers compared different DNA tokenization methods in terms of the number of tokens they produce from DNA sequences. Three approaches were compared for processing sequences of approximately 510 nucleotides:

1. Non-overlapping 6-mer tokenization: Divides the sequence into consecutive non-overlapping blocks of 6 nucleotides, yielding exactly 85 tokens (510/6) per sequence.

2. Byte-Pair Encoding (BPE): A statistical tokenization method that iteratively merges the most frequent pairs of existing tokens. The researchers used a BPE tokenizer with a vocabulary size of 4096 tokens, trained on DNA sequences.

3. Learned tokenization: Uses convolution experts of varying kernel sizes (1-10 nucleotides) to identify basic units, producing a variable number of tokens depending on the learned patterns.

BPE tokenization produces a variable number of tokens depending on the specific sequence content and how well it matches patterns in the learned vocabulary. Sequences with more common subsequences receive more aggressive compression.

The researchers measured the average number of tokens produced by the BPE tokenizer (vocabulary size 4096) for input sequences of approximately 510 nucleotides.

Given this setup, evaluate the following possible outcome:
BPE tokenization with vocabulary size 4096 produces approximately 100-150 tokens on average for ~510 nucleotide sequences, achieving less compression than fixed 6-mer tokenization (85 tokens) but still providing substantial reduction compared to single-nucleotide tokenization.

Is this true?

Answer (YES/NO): YES